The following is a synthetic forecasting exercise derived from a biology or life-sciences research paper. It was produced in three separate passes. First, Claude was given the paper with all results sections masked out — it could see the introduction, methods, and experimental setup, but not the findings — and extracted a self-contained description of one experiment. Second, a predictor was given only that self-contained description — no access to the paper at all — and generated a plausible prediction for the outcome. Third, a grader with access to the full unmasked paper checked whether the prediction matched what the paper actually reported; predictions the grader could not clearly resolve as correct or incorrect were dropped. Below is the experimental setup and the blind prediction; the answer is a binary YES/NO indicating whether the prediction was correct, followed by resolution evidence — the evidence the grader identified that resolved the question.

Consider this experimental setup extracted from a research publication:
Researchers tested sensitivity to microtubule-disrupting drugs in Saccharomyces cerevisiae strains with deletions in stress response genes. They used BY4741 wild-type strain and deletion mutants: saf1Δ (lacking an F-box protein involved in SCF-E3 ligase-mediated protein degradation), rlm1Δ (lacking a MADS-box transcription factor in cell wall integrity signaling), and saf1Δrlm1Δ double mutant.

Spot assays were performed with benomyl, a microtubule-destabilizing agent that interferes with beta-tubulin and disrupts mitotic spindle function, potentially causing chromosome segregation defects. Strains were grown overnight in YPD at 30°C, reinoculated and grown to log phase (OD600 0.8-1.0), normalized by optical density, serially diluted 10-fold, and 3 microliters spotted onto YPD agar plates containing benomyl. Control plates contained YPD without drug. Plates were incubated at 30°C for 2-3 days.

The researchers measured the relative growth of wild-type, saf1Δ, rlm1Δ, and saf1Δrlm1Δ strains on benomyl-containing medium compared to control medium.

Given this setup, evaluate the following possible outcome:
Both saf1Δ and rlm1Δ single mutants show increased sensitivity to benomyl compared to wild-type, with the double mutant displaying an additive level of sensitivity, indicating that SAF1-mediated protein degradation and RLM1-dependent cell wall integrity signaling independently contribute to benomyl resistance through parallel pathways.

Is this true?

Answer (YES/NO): NO